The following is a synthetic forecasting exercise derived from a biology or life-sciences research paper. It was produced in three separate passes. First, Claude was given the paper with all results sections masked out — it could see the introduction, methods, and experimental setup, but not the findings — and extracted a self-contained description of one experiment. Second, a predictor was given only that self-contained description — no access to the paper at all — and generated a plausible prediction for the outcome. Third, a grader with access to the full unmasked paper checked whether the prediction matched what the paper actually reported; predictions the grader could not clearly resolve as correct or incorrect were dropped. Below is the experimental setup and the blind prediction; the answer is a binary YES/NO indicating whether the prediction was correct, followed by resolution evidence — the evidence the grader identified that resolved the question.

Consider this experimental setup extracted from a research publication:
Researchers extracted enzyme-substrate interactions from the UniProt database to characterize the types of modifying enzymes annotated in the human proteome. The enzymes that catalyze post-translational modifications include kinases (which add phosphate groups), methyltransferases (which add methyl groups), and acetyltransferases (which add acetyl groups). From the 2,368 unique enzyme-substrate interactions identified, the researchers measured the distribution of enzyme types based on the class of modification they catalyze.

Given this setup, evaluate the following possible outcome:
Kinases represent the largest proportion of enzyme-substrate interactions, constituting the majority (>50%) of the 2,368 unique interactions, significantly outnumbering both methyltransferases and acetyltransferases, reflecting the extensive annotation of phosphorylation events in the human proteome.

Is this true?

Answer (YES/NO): YES